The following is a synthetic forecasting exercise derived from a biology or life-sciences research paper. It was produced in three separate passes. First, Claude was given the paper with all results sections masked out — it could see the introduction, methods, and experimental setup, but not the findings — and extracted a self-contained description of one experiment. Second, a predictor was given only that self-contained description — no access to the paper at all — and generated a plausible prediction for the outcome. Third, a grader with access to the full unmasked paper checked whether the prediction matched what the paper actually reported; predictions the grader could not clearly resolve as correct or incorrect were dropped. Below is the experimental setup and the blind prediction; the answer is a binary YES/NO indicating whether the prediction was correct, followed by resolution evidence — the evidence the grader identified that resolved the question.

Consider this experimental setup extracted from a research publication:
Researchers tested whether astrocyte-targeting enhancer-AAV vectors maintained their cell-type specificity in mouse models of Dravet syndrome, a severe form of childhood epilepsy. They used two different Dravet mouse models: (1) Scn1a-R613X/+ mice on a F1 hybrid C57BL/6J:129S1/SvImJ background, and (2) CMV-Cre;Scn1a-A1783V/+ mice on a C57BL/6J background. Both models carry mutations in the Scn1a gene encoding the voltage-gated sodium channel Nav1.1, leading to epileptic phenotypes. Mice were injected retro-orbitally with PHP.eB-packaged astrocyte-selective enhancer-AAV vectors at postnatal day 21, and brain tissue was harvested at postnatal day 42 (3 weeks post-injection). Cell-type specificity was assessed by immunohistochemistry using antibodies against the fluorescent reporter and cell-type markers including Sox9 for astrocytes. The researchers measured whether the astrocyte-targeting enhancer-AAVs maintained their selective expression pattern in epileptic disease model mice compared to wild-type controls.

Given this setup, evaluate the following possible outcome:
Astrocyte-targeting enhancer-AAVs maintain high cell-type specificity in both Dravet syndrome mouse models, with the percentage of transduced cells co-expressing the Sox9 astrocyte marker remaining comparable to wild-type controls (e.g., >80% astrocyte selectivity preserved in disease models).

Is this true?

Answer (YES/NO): YES